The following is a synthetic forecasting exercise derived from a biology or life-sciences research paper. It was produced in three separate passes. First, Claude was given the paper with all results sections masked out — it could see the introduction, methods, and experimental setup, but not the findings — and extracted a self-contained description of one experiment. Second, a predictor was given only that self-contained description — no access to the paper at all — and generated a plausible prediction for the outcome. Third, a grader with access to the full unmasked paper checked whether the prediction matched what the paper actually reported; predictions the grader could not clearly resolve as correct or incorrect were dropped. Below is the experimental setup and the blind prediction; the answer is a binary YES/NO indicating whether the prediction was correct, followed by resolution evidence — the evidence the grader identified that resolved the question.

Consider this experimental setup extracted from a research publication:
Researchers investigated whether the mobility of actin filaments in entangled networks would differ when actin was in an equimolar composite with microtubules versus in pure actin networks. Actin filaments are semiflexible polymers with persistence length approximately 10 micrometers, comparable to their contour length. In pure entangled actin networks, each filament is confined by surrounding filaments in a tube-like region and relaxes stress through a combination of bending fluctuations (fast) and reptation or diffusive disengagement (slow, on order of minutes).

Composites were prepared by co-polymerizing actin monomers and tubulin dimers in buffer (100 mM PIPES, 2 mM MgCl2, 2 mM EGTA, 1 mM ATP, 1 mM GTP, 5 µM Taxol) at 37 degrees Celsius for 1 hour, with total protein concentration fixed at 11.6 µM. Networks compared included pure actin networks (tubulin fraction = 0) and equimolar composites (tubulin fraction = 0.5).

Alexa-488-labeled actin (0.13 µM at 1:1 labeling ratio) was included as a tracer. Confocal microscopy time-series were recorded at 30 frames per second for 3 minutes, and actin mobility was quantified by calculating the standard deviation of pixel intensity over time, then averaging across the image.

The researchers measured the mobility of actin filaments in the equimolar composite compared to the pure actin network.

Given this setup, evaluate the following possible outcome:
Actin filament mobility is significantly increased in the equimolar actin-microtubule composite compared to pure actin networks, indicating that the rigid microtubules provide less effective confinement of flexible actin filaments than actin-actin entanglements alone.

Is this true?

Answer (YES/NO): NO